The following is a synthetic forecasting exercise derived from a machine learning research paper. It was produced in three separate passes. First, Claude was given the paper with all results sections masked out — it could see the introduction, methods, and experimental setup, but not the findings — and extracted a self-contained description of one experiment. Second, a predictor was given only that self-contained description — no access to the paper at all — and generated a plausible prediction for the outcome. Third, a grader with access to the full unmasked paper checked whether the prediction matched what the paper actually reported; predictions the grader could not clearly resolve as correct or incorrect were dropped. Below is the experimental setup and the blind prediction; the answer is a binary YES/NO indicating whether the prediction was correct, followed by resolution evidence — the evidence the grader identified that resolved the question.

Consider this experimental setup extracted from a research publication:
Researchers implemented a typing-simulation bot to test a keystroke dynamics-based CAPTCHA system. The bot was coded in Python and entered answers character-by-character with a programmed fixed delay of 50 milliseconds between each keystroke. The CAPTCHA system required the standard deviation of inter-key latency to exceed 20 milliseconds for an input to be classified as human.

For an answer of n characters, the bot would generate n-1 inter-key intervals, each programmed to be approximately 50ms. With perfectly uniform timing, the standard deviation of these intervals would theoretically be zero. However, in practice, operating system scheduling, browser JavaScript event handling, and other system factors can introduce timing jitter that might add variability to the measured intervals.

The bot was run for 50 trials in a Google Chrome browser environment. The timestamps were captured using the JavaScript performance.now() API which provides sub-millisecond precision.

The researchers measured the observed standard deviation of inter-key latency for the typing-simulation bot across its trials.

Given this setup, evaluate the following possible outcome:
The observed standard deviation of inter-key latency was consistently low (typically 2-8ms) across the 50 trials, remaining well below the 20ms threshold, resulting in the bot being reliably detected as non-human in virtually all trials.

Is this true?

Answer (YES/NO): NO